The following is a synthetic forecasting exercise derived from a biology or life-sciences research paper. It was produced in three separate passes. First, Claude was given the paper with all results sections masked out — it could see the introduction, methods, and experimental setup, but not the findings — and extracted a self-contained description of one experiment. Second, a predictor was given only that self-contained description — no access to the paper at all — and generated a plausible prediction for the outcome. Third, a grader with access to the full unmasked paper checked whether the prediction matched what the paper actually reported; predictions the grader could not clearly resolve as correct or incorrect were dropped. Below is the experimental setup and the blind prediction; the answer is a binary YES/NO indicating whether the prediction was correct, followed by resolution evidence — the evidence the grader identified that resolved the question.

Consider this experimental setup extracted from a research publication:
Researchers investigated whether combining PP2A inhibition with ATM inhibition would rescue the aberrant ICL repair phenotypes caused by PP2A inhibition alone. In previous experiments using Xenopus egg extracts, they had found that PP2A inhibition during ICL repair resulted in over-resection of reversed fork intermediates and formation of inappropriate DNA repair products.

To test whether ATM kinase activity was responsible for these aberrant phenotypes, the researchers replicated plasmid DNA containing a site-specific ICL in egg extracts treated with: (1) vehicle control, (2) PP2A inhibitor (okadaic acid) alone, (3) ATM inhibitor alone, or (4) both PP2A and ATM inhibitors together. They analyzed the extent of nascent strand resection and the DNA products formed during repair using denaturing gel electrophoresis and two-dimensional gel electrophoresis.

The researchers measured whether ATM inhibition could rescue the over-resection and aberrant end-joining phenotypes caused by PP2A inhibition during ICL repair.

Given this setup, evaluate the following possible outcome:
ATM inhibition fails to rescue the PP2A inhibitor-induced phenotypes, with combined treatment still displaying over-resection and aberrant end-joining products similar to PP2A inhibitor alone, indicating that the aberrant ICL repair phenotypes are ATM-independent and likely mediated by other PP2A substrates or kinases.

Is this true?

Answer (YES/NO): NO